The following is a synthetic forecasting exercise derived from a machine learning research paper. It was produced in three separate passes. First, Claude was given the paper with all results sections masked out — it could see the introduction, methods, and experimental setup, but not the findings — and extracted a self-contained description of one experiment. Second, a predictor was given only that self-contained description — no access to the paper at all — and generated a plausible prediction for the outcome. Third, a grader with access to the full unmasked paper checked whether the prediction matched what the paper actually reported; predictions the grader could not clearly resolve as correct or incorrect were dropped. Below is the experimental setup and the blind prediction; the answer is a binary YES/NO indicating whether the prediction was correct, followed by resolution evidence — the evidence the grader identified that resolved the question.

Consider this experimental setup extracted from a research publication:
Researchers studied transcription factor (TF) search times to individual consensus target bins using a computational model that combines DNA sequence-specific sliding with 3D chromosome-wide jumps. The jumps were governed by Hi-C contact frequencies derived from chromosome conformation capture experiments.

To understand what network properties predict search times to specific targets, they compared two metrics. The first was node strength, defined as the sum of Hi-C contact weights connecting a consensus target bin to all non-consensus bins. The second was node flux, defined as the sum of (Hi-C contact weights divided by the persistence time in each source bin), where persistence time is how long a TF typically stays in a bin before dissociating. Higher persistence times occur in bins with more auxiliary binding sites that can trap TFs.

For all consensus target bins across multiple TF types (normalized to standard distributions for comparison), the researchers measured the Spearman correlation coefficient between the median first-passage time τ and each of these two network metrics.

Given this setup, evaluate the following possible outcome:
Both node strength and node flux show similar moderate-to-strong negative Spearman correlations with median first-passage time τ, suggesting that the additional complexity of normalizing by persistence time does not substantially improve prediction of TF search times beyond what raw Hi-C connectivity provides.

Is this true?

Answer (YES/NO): NO